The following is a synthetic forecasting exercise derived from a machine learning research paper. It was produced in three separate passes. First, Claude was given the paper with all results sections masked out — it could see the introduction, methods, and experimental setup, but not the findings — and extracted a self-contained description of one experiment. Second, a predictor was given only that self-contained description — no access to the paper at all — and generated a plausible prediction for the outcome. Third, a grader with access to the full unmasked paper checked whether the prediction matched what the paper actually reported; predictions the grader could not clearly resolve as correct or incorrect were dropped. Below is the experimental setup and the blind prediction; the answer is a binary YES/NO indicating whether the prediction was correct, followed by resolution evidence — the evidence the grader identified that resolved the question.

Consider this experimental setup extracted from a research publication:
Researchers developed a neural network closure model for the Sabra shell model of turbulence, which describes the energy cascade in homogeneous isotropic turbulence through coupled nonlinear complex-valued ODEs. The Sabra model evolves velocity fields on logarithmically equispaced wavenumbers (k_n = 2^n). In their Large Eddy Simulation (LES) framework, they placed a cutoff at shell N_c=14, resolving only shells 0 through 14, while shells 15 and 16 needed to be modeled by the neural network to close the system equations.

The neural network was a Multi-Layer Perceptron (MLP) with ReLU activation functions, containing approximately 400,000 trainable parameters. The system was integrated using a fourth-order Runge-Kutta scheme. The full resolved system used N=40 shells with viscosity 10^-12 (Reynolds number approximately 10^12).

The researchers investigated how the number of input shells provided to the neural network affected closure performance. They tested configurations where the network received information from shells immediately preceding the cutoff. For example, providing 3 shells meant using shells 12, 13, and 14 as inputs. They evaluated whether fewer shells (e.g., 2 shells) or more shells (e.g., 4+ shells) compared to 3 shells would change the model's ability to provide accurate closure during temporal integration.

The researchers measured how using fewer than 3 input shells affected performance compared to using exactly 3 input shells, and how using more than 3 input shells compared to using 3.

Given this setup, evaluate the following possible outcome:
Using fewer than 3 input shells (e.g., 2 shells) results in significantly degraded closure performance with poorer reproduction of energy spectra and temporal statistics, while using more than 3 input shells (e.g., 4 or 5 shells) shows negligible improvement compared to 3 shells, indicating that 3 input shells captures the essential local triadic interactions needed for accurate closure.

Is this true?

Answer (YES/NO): YES